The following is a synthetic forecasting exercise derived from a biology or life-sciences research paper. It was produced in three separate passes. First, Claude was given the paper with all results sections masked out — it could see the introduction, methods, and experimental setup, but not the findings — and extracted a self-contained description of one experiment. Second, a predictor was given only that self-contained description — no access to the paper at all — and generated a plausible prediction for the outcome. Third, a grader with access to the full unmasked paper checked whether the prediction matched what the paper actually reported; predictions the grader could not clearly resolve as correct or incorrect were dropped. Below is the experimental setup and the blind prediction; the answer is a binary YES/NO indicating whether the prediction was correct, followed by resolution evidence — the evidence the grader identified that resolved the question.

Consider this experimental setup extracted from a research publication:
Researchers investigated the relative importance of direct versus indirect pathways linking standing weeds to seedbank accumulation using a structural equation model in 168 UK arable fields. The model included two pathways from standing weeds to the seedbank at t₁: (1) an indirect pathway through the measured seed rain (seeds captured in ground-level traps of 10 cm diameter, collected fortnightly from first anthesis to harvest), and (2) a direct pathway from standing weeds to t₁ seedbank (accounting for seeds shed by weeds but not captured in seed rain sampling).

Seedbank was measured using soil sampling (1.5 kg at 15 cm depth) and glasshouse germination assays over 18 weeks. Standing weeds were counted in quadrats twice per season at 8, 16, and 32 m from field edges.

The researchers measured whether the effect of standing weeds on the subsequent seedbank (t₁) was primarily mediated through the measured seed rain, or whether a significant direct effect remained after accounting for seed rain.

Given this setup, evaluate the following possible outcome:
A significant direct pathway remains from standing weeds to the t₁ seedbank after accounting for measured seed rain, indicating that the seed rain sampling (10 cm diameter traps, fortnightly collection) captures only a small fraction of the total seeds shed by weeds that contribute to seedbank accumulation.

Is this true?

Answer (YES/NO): YES